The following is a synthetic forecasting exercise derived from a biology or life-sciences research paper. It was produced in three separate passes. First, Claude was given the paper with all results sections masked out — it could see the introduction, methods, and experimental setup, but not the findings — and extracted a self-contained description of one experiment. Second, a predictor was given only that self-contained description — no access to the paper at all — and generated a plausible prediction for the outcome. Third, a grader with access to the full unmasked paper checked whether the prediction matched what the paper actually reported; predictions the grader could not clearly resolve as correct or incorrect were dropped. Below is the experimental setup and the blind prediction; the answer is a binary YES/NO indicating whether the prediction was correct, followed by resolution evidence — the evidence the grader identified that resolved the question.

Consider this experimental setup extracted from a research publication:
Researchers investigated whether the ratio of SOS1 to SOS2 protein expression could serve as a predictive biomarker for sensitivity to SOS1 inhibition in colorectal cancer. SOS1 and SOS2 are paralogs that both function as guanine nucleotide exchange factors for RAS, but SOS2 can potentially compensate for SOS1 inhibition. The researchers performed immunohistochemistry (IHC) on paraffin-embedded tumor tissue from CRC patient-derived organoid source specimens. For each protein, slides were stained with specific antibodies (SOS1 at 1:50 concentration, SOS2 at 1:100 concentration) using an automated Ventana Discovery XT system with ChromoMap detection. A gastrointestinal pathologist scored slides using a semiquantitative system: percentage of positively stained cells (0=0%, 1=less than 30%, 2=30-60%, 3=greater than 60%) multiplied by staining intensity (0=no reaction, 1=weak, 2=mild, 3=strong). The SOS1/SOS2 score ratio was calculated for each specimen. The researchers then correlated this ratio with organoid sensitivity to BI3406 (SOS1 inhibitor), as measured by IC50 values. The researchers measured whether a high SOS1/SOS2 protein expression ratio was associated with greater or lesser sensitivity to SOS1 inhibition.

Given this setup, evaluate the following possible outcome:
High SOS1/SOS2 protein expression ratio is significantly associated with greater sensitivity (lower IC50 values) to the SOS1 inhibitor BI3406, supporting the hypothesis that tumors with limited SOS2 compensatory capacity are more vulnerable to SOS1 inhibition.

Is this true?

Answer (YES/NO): YES